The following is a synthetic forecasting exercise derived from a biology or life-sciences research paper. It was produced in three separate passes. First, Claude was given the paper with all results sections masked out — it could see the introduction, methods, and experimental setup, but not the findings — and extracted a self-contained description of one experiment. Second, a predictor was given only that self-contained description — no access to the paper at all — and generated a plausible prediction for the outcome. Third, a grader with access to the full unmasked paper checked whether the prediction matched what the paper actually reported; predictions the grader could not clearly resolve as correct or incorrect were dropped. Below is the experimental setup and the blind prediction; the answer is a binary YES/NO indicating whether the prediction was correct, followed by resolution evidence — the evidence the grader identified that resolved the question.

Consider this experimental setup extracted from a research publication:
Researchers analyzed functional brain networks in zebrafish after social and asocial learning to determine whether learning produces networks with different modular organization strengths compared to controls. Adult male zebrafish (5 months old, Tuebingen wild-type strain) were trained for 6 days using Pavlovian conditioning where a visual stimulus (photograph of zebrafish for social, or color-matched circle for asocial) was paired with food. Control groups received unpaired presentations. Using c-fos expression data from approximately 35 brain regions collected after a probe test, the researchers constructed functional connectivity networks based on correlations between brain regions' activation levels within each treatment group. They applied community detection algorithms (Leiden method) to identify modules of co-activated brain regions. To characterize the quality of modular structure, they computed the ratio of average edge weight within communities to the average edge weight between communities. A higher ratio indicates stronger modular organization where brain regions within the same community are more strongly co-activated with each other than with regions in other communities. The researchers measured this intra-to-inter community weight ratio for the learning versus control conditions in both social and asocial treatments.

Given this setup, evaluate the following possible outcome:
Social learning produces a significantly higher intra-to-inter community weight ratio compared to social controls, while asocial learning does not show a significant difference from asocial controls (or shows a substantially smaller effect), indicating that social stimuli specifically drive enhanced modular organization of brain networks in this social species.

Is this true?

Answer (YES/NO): NO